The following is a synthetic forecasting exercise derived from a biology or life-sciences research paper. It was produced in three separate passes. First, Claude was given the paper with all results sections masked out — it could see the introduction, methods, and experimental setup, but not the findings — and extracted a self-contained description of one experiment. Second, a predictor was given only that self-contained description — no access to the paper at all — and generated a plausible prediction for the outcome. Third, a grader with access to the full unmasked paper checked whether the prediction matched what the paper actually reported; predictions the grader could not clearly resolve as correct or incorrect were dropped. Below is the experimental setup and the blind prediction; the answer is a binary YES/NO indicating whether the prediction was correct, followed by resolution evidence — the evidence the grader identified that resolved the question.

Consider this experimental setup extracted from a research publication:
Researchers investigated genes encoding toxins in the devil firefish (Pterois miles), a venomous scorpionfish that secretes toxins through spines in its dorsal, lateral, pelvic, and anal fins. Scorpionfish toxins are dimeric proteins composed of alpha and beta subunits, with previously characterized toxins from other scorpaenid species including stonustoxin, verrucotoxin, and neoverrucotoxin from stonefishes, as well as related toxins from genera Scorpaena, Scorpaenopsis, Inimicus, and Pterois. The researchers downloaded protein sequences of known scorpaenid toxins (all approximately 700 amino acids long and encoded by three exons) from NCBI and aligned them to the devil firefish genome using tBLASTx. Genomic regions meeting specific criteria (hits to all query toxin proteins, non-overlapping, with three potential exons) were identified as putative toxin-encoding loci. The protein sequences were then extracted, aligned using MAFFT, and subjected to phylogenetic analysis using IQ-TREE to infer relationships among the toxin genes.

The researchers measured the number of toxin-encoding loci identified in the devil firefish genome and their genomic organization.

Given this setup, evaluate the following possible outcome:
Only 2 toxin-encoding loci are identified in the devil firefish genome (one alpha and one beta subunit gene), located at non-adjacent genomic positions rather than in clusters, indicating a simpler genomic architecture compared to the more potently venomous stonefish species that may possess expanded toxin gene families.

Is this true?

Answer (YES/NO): NO